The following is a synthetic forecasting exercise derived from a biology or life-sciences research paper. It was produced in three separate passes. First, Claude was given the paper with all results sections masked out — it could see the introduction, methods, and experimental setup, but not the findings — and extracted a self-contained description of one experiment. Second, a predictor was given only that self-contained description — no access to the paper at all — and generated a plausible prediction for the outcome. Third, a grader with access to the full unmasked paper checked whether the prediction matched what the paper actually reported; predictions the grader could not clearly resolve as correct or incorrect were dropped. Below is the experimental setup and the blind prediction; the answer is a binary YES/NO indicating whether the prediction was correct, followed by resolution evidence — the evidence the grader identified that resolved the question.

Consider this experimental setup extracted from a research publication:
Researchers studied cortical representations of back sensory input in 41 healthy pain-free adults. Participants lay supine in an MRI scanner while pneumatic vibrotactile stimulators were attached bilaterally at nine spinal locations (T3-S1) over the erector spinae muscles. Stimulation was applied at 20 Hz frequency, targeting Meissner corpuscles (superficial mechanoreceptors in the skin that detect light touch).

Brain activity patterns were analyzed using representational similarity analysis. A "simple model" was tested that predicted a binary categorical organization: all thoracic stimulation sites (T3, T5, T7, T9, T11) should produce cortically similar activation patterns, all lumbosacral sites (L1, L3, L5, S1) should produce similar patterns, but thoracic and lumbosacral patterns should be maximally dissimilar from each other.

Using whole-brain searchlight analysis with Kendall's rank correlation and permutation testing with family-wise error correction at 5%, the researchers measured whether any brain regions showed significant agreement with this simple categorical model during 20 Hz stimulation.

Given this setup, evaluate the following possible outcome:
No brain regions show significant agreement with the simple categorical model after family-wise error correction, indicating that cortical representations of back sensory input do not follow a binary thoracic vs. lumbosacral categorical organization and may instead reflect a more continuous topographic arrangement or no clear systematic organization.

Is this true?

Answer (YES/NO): YES